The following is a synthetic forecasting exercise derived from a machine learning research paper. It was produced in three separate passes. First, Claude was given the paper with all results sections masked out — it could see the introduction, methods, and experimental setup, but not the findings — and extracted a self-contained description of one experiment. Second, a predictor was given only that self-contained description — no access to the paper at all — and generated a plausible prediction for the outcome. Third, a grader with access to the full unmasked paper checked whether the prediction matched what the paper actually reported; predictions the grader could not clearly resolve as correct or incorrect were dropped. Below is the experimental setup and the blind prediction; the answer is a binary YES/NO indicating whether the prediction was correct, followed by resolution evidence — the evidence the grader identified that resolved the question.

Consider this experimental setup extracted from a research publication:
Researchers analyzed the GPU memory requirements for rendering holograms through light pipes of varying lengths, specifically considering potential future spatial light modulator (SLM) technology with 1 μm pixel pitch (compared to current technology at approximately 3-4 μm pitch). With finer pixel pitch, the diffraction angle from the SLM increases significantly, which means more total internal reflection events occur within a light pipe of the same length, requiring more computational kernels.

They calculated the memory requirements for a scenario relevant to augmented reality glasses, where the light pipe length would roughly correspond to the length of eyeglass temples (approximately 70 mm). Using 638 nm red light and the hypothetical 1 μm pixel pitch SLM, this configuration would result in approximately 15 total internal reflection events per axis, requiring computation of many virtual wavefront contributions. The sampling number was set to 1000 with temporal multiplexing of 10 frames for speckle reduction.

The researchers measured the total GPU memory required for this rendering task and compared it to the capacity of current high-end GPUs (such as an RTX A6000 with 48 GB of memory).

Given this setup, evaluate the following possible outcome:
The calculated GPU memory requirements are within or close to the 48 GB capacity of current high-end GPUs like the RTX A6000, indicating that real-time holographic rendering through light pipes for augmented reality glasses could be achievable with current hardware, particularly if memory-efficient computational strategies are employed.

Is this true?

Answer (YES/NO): YES